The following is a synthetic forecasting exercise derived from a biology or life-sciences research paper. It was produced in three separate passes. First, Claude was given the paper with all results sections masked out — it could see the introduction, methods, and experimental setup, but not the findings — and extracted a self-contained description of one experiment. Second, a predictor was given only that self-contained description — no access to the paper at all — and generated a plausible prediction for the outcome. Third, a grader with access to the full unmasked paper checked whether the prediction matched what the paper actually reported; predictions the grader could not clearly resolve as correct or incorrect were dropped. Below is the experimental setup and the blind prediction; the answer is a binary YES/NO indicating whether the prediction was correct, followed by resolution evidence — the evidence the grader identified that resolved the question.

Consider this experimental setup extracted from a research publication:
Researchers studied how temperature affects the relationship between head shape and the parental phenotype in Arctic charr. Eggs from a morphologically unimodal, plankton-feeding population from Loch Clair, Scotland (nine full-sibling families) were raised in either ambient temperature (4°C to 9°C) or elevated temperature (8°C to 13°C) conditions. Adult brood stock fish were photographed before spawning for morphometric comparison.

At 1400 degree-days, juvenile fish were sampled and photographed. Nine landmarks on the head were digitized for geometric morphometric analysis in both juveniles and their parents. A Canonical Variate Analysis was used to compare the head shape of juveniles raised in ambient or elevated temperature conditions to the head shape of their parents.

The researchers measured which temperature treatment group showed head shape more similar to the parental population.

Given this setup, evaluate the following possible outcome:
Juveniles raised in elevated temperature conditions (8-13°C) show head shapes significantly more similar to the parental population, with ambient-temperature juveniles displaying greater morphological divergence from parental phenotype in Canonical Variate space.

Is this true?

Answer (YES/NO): NO